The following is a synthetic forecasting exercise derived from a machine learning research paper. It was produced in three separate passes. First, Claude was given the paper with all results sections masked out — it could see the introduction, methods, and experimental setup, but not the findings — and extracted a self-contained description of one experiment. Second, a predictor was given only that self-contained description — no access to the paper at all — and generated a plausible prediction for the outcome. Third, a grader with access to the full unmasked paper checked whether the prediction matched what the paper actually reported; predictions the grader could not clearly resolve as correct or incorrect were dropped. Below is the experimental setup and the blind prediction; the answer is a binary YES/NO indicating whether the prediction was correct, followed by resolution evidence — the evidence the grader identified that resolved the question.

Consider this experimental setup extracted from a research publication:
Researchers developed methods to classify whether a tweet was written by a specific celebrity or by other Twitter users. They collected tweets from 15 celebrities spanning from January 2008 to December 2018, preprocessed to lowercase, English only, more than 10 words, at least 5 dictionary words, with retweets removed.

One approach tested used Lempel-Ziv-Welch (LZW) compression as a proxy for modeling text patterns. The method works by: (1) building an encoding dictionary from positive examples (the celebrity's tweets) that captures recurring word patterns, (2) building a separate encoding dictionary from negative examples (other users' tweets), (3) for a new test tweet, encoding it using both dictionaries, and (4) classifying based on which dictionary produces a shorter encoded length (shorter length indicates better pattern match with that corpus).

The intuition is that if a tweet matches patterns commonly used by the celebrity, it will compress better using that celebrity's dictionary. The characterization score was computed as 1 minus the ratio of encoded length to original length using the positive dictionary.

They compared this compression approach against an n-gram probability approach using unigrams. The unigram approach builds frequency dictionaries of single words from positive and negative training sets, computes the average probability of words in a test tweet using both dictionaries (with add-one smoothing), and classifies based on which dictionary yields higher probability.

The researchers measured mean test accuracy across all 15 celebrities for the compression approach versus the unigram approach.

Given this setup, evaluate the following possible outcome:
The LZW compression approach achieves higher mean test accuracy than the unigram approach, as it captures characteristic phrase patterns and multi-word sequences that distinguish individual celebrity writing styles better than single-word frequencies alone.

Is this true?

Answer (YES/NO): NO